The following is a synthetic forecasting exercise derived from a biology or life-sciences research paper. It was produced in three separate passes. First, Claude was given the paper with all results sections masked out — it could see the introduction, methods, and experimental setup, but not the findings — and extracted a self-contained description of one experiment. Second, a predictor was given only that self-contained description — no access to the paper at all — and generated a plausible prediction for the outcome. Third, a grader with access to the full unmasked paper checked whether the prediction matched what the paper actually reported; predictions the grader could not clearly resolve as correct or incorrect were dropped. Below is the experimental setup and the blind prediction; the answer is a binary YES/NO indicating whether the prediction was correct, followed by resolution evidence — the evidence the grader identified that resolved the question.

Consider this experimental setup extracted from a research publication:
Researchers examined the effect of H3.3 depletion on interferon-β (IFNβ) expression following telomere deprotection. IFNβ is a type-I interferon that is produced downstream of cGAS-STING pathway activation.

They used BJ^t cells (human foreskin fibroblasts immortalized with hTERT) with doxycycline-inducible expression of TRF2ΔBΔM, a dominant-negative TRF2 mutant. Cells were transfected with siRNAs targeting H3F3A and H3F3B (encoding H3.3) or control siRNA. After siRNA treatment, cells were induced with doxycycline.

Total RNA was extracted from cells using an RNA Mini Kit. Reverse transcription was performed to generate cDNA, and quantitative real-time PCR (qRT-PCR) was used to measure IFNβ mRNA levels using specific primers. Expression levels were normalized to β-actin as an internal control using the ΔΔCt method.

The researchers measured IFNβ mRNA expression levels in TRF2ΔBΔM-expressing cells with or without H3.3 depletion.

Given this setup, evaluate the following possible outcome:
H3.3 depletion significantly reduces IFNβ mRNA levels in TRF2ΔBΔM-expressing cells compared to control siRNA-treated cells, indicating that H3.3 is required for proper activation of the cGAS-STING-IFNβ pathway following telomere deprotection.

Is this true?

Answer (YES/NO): YES